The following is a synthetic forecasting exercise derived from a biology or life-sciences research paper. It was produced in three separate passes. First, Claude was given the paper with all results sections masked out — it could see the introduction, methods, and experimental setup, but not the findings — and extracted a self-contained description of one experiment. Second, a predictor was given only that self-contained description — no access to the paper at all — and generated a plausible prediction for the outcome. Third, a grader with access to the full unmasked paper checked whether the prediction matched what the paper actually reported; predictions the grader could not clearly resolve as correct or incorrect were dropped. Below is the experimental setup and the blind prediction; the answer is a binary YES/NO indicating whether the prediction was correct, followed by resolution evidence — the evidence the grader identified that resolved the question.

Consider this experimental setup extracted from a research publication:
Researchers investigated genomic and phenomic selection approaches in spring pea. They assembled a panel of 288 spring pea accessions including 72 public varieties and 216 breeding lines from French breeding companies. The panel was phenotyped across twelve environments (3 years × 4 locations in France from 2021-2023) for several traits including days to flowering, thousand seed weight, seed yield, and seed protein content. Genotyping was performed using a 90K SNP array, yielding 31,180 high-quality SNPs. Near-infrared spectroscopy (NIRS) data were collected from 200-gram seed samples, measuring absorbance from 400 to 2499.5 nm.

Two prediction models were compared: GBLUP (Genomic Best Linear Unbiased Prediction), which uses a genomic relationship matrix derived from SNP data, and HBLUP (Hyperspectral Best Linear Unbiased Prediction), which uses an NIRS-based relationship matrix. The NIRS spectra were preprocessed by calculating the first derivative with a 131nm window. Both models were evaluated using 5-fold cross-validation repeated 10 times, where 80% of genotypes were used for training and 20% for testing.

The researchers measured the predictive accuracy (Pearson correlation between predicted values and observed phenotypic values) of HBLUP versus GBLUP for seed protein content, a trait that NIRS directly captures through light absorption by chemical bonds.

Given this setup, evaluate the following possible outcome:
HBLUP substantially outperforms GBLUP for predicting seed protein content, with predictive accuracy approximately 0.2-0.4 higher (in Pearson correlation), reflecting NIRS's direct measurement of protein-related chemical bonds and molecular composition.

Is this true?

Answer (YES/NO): YES